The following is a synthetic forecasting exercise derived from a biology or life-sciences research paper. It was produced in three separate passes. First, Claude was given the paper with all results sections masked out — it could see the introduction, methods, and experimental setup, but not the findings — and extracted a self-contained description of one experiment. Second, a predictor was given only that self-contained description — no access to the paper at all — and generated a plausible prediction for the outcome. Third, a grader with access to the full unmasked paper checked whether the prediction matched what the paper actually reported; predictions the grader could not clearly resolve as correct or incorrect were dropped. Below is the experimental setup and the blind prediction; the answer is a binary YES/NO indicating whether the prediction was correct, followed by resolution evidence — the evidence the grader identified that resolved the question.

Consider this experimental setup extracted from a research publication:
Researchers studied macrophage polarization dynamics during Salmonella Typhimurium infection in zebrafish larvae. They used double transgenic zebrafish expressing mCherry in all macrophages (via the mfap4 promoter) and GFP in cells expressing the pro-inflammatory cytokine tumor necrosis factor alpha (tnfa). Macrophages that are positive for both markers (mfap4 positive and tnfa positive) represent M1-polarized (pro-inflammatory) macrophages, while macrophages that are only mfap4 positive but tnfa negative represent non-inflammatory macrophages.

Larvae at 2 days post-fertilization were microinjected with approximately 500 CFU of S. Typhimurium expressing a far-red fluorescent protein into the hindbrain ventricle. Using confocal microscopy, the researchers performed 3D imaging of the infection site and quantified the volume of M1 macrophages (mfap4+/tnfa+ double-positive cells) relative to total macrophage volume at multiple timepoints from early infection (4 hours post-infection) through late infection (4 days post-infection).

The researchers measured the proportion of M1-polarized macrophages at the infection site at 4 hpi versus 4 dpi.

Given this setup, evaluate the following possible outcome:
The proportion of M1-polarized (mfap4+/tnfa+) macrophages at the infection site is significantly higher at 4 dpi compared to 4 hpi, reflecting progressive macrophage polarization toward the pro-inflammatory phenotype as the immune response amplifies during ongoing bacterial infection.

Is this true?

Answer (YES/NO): NO